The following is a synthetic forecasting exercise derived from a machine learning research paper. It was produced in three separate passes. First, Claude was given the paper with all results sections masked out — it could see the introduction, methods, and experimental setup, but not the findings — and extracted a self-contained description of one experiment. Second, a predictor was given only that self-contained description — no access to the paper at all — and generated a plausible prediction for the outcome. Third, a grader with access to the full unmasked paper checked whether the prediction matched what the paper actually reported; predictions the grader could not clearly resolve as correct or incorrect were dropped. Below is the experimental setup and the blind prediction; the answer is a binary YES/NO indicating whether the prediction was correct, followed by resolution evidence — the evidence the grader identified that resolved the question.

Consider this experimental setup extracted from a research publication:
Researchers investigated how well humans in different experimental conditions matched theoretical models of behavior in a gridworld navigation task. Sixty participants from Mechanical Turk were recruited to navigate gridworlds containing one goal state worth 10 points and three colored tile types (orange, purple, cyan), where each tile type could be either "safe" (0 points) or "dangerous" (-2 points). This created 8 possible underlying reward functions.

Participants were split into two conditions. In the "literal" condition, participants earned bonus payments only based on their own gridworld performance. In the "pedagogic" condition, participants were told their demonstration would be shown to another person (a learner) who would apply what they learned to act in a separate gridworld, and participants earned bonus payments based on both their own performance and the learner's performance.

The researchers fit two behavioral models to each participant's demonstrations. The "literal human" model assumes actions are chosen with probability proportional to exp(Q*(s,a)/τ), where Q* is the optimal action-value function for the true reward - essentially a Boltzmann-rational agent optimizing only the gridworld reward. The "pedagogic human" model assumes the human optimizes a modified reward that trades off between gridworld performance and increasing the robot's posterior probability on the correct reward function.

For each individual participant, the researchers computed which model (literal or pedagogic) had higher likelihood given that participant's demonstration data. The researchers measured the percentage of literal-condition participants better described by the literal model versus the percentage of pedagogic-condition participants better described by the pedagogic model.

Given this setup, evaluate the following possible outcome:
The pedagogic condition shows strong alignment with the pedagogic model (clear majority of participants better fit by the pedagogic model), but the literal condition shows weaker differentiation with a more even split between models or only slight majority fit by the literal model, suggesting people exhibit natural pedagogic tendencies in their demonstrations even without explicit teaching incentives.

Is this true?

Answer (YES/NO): NO